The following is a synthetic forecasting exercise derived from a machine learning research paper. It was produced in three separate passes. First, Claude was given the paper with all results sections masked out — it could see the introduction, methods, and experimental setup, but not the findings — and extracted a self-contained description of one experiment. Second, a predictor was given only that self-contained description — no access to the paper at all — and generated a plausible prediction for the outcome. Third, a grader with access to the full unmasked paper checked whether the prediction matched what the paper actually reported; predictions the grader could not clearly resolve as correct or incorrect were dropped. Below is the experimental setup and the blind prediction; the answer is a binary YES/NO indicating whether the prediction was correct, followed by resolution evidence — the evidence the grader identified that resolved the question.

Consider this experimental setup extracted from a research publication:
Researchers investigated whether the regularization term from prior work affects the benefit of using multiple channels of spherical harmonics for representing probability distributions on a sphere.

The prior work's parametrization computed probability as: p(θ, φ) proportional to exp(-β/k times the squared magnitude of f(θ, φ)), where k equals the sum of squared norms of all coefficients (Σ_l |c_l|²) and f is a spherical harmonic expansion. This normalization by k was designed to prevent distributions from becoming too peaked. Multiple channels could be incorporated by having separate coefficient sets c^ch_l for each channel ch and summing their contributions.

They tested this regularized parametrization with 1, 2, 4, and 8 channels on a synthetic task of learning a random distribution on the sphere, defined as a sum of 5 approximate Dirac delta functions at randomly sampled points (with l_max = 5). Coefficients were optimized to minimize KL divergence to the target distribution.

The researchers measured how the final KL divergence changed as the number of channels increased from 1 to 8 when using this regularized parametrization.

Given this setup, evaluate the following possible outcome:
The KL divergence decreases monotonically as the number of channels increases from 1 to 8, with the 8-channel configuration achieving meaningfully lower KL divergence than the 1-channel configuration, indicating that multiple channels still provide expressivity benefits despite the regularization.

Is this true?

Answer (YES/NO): NO